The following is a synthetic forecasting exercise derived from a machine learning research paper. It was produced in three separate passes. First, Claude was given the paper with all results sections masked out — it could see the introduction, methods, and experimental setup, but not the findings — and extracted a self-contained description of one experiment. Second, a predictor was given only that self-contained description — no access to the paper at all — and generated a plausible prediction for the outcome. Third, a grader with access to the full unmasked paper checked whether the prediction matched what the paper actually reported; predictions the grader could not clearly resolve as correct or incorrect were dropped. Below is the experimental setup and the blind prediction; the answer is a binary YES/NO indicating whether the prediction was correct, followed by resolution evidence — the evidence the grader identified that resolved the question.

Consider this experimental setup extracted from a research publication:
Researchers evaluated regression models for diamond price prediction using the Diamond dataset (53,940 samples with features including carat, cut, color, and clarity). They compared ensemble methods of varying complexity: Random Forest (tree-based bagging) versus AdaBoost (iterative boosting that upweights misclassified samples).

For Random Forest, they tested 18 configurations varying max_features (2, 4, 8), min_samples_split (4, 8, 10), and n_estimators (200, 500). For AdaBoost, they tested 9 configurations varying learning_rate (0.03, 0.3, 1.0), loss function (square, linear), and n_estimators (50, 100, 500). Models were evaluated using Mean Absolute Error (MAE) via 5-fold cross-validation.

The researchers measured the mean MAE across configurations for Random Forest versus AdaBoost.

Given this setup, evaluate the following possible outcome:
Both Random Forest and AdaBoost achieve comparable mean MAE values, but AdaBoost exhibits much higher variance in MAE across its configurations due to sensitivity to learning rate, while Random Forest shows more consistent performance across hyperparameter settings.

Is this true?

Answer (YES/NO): NO